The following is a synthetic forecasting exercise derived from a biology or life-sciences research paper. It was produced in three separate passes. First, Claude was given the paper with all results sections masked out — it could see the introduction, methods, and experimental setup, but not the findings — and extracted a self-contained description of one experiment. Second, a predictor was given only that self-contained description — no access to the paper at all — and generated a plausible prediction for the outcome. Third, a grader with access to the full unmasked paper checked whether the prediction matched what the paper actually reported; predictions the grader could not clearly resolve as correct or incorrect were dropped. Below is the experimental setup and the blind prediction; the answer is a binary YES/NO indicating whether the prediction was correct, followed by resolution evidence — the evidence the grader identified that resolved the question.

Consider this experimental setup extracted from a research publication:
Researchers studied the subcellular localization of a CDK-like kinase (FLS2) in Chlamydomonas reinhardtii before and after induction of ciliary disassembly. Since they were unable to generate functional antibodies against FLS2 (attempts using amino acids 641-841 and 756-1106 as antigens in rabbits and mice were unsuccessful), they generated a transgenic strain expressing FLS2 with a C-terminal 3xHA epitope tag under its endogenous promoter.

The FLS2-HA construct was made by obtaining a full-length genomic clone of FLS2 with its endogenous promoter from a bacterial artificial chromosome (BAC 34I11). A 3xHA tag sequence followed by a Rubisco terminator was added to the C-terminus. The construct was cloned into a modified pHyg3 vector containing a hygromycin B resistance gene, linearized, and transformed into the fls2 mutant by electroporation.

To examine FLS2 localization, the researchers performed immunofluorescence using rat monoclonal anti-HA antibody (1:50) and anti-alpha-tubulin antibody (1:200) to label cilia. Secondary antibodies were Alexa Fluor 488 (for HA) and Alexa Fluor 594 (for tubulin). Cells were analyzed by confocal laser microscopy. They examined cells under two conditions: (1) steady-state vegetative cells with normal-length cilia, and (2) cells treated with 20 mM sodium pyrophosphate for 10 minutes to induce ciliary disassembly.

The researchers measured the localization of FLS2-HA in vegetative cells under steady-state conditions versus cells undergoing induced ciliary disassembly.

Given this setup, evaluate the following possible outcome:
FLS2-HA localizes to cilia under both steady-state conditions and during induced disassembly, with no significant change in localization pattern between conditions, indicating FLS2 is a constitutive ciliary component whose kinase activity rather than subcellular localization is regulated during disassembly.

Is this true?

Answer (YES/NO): NO